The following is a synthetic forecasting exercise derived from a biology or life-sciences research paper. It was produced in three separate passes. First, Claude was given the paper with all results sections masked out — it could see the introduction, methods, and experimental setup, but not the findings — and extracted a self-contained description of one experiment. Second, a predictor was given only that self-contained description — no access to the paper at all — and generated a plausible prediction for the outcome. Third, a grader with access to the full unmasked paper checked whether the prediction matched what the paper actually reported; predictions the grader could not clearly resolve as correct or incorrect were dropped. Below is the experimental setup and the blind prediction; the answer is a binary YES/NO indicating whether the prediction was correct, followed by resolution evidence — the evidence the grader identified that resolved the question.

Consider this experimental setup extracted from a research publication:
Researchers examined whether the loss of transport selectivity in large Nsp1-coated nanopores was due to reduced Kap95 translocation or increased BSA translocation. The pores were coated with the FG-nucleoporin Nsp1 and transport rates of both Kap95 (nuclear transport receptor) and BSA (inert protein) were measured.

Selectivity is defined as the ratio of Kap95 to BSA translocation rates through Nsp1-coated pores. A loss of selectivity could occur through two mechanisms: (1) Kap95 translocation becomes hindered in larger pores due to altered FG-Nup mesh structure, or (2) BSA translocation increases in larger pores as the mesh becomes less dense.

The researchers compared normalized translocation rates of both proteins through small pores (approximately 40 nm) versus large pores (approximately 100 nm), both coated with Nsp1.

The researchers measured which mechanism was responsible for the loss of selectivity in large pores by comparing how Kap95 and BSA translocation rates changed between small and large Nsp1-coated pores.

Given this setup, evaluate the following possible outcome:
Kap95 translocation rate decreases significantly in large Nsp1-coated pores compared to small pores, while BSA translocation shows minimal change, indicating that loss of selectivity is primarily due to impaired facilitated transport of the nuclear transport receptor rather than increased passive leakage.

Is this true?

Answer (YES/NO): NO